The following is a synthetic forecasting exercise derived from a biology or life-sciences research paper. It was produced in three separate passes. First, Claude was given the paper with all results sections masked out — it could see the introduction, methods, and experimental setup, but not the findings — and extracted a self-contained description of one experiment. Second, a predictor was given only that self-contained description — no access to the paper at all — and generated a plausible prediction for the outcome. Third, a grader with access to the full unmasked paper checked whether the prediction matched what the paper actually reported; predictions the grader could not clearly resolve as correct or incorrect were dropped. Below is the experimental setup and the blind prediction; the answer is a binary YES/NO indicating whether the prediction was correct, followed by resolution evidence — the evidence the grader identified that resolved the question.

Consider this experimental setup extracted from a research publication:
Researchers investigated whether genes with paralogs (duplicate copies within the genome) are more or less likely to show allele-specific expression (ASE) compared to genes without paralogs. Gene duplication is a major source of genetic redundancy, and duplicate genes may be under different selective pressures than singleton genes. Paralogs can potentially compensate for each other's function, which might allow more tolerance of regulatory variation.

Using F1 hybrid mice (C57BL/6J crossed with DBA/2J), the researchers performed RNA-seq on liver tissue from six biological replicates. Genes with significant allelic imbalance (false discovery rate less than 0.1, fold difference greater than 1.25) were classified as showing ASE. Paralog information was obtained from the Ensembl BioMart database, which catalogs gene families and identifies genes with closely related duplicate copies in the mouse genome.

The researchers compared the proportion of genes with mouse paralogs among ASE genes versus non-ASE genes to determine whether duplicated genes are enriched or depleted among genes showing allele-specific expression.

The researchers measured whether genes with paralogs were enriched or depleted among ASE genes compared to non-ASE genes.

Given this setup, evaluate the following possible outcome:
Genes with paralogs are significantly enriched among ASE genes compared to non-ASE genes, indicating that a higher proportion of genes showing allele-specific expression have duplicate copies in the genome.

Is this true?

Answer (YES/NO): YES